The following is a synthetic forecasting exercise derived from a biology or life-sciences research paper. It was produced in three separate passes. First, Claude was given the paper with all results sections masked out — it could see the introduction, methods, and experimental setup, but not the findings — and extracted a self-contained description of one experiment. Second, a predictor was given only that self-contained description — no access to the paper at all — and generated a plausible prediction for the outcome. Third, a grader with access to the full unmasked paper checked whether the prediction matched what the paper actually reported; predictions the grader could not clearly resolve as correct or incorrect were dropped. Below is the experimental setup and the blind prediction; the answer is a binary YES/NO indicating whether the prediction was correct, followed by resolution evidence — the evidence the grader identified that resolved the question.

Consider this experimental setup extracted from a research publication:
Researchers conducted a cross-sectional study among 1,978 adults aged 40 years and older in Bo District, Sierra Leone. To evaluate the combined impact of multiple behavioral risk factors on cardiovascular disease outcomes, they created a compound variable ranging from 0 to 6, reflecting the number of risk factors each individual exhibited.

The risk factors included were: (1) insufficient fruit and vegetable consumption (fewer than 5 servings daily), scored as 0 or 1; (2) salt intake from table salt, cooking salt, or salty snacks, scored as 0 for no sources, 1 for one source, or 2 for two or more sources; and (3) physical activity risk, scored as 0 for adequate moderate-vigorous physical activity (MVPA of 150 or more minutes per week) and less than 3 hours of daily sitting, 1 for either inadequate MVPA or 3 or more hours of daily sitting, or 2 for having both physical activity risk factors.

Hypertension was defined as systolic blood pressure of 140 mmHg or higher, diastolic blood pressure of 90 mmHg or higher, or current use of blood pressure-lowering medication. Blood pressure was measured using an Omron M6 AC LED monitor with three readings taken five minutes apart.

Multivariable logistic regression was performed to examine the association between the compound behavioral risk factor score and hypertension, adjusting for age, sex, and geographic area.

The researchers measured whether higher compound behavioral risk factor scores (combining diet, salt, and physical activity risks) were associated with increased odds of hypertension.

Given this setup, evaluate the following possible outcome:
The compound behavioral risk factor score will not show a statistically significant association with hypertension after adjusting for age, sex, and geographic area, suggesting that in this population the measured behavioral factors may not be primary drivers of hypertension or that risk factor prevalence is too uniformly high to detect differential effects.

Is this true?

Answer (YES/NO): NO